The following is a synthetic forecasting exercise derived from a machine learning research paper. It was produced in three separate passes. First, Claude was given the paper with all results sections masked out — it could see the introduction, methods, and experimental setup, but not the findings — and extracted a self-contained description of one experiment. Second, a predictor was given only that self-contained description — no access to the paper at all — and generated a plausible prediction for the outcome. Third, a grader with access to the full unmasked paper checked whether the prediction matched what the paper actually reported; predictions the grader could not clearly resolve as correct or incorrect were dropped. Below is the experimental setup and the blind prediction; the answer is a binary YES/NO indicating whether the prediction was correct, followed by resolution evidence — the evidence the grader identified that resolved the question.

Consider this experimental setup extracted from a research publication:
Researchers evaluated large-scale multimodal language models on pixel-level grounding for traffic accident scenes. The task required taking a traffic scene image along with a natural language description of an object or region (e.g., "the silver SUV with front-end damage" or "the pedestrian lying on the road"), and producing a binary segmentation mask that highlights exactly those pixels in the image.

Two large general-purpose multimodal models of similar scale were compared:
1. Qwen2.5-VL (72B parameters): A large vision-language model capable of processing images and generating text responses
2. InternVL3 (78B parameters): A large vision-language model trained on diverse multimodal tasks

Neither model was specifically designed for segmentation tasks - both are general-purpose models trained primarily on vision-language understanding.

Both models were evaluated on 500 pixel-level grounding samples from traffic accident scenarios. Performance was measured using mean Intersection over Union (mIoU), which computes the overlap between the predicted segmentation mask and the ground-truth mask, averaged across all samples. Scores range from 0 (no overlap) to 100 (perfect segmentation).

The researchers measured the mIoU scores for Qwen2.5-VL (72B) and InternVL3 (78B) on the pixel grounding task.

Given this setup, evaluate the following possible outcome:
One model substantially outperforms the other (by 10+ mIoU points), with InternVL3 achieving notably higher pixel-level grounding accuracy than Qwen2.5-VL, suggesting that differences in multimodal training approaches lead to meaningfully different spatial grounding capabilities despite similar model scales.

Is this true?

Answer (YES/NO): NO